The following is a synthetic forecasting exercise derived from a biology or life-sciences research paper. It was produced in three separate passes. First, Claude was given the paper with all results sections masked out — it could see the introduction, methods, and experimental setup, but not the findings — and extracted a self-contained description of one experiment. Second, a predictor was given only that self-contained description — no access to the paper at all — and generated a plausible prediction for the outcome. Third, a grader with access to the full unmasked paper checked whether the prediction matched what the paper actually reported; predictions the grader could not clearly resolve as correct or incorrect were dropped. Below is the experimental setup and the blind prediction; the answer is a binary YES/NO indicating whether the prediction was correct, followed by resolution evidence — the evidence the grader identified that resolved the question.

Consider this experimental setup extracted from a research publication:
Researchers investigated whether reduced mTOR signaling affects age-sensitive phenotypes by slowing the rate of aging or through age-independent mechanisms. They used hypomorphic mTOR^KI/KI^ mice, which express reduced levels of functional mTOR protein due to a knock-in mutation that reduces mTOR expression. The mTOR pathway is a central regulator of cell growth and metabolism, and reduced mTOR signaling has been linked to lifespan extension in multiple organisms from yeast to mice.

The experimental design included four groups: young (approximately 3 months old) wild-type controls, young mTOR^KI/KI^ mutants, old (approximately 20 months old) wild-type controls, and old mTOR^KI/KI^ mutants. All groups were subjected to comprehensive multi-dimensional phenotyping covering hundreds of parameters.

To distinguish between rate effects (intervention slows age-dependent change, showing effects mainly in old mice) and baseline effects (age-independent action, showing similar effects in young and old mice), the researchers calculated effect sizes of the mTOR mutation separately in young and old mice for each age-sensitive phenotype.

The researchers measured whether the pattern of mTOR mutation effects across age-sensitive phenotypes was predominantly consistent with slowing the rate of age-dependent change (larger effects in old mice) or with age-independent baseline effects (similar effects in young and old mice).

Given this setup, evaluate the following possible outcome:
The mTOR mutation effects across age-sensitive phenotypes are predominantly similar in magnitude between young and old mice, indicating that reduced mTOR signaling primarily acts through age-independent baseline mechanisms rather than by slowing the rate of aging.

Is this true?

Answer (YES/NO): YES